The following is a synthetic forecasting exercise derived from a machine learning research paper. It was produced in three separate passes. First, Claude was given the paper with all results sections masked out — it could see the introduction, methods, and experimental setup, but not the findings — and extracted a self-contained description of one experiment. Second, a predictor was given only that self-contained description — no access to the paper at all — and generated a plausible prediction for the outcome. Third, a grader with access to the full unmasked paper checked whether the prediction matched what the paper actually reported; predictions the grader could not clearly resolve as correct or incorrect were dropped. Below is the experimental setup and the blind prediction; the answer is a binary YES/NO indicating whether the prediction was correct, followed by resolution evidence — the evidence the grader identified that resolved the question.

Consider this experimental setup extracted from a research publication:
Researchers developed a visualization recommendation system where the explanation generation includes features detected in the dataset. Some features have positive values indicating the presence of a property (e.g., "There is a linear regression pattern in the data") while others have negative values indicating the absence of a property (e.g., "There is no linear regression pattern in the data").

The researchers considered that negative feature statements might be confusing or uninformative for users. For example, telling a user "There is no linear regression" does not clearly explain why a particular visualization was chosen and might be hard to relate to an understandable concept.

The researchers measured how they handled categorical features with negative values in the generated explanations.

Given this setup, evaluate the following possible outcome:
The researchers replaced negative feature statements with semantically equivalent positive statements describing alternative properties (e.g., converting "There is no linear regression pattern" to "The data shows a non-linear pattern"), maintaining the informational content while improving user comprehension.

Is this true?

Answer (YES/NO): NO